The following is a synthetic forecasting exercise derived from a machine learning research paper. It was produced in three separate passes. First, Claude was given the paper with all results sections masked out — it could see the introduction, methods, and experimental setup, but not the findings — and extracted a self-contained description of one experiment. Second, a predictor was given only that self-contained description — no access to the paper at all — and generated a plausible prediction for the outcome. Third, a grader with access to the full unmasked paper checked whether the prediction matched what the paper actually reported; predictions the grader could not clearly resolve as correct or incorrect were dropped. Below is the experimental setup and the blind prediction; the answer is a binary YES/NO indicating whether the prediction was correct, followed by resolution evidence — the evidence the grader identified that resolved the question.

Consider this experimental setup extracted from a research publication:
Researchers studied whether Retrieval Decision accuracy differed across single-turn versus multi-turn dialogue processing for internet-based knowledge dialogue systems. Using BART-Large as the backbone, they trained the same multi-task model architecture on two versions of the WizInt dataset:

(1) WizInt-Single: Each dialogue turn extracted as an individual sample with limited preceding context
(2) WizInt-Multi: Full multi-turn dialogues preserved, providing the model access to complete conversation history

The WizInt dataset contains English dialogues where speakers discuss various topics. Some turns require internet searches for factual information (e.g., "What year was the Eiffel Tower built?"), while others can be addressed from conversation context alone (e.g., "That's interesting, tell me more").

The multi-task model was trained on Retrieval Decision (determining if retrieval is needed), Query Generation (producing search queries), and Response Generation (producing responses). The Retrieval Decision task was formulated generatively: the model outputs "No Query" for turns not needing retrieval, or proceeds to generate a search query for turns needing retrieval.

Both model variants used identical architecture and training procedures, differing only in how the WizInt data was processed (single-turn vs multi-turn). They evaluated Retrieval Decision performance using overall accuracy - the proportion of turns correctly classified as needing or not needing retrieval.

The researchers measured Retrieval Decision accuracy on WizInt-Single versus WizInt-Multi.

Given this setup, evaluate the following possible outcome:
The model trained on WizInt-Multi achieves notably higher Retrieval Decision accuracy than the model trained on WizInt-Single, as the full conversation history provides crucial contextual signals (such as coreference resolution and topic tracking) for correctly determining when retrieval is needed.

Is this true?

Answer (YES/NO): NO